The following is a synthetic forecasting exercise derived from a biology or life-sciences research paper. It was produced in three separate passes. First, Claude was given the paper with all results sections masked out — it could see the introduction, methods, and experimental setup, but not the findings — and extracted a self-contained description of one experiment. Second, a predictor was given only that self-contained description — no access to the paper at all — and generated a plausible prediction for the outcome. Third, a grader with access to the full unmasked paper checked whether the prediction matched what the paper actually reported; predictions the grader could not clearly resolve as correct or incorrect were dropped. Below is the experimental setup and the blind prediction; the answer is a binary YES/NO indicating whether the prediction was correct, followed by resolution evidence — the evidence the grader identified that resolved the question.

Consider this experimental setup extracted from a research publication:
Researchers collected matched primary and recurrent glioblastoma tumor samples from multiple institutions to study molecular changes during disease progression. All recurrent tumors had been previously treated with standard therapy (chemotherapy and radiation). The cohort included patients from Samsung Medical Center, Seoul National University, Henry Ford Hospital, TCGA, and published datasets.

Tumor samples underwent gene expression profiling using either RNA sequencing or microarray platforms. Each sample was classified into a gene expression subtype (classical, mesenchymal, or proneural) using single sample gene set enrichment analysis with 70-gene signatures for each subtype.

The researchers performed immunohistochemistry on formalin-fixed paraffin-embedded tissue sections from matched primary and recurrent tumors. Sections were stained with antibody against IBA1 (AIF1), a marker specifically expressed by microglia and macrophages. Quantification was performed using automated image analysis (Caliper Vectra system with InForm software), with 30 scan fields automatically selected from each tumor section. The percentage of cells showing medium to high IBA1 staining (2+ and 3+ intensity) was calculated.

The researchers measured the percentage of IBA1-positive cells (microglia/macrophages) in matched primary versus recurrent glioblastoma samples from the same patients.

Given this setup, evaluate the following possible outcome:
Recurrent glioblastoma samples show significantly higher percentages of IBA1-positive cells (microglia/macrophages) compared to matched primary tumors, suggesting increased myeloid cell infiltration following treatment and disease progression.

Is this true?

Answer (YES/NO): YES